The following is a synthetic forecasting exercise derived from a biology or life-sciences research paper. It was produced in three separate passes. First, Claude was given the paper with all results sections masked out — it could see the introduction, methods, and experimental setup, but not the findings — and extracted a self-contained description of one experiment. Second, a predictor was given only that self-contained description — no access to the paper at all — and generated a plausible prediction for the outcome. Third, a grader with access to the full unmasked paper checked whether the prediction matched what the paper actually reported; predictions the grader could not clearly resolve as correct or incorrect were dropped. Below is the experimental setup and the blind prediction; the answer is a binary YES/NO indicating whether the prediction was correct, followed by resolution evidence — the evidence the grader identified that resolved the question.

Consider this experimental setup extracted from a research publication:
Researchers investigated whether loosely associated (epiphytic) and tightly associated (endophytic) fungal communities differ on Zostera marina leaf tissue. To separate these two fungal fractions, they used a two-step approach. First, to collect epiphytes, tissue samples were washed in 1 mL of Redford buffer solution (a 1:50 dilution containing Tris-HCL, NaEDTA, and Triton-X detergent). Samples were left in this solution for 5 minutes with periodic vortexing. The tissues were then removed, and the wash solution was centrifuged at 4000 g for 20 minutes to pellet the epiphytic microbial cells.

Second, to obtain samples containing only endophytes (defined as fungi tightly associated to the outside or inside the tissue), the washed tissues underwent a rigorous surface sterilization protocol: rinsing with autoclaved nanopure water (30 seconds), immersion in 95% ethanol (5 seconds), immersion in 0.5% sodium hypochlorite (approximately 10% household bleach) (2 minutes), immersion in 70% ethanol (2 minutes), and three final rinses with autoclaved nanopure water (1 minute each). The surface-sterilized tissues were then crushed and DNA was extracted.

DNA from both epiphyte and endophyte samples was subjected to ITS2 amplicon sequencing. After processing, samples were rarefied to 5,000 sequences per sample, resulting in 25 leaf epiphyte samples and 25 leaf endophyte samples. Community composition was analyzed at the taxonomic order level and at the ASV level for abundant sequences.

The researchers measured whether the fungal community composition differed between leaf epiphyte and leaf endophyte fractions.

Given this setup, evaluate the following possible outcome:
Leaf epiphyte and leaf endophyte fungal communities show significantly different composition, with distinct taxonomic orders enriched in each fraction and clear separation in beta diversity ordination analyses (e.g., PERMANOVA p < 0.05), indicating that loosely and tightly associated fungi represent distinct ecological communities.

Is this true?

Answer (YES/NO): NO